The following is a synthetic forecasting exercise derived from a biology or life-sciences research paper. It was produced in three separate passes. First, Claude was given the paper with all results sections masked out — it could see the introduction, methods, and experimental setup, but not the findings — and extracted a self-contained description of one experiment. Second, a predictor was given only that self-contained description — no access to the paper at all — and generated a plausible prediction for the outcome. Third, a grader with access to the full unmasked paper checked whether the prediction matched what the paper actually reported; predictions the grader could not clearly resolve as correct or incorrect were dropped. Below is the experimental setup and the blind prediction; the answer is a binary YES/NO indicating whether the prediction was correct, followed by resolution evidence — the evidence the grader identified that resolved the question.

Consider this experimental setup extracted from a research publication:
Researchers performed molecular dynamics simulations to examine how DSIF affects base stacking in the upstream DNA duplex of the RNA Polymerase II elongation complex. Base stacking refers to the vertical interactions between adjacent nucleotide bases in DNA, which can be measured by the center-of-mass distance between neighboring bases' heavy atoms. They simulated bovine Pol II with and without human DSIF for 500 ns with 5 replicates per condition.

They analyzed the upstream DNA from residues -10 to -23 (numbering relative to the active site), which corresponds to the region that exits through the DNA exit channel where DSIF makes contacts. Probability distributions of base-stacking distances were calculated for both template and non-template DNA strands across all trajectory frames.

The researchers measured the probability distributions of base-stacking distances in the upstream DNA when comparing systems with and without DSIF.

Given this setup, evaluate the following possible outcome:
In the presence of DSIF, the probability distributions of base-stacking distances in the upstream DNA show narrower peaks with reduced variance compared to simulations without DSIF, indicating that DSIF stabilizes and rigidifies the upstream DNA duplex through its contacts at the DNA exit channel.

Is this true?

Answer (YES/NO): YES